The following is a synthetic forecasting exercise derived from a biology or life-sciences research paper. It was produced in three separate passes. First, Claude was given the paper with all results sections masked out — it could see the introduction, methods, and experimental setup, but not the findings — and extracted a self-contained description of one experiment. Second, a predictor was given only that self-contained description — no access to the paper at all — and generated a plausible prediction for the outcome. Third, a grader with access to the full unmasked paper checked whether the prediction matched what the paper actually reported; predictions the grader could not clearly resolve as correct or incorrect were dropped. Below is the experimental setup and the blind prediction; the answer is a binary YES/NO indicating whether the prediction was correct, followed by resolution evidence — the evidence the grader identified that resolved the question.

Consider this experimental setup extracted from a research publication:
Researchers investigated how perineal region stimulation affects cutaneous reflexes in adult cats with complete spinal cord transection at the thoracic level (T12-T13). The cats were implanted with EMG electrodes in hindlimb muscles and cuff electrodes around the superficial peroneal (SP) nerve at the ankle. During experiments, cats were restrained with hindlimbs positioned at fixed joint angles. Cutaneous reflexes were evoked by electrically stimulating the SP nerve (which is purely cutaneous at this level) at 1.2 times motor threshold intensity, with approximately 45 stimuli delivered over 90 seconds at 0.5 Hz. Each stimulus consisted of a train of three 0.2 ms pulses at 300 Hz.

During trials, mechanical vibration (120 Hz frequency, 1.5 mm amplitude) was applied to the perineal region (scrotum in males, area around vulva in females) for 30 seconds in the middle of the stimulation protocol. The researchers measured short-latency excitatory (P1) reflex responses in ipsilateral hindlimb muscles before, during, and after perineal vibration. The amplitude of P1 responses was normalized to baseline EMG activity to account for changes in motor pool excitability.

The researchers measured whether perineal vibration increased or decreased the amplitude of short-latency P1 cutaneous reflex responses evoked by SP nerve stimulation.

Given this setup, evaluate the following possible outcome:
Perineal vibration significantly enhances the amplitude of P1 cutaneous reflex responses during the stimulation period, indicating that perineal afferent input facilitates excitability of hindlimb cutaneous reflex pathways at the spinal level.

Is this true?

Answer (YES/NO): NO